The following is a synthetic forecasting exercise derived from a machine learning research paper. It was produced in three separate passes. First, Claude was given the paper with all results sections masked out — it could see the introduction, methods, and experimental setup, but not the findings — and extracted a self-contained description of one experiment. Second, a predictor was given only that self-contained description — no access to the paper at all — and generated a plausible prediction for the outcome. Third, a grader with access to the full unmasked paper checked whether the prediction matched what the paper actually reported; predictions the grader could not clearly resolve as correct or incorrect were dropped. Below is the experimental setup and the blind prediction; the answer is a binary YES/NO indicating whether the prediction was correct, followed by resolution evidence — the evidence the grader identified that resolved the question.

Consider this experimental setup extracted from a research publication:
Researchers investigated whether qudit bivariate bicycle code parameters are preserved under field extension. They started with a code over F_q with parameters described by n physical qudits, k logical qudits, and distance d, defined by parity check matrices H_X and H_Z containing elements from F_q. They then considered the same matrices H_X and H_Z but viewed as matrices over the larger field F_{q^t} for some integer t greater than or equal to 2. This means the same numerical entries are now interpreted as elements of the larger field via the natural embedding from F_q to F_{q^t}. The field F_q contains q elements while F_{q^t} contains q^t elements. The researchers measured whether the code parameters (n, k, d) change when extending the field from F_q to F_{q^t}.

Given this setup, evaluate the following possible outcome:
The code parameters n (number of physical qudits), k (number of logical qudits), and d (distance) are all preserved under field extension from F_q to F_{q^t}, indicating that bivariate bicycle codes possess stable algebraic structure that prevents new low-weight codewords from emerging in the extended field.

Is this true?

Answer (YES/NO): YES